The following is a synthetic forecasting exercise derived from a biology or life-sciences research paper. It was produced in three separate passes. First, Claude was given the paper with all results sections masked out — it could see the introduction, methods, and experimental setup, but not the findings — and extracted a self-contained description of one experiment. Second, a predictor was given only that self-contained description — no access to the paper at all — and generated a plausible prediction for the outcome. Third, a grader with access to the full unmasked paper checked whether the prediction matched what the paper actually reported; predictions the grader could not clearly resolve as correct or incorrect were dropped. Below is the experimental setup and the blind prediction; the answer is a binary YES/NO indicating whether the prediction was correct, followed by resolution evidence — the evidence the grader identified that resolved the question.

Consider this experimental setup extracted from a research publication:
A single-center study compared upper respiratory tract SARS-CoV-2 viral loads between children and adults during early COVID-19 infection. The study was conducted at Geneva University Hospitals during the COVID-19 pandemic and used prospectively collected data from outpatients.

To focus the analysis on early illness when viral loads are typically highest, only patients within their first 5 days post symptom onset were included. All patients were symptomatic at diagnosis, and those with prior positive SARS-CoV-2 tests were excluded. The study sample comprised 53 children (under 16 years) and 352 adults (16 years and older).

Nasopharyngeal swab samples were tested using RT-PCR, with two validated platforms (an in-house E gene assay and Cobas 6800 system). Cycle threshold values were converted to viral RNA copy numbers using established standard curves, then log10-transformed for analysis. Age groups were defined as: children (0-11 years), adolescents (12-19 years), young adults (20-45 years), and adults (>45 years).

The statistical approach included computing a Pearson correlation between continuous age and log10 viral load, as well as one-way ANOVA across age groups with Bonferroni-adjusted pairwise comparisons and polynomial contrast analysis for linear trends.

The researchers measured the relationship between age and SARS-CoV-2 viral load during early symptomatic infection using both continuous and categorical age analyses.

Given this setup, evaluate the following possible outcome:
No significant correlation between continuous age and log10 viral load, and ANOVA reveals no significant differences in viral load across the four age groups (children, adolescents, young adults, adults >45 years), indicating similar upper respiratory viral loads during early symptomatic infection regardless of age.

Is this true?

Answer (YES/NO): YES